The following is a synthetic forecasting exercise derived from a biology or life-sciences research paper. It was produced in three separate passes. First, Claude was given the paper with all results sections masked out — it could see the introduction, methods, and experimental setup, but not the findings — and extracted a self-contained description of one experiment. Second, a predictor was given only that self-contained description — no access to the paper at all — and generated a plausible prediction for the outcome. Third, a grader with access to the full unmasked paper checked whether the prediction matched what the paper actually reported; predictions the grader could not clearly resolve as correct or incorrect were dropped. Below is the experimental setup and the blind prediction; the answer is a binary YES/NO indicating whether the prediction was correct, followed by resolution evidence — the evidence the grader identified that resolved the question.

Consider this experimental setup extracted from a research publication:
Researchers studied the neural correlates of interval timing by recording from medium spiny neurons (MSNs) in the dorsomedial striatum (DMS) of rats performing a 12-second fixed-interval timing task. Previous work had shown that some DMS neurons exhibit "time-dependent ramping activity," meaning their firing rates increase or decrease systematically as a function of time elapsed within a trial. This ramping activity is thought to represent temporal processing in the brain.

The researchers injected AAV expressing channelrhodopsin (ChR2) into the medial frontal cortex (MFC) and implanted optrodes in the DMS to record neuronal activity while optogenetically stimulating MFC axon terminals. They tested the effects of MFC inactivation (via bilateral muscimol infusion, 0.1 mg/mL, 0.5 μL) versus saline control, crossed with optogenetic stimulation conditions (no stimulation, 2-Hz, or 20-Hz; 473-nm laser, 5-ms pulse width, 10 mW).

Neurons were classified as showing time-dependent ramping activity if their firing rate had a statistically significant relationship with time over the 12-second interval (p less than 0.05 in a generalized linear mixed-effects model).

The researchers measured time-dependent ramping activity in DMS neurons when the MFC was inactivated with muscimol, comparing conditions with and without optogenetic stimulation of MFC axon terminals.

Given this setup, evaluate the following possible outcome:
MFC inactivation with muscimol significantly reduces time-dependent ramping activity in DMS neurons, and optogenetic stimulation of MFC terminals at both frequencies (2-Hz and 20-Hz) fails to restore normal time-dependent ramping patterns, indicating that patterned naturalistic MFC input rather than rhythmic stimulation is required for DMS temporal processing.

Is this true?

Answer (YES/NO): NO